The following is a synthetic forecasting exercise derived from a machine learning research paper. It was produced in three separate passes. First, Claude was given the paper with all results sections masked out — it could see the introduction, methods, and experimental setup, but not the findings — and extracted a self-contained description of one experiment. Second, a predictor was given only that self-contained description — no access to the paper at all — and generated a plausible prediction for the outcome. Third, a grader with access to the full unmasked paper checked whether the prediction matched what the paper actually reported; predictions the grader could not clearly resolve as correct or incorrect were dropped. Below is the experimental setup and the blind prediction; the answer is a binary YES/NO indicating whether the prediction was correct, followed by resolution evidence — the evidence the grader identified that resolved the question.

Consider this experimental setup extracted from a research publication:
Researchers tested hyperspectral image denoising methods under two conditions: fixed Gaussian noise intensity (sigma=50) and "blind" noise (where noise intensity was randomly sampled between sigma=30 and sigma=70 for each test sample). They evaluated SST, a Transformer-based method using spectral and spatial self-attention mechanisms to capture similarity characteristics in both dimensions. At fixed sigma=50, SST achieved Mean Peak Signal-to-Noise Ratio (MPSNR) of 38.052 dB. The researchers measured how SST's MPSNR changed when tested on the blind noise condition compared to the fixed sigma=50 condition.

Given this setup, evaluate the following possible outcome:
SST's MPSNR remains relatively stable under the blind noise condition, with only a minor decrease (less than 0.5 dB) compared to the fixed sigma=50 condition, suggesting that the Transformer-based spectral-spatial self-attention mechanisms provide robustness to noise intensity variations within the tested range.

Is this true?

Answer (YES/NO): YES